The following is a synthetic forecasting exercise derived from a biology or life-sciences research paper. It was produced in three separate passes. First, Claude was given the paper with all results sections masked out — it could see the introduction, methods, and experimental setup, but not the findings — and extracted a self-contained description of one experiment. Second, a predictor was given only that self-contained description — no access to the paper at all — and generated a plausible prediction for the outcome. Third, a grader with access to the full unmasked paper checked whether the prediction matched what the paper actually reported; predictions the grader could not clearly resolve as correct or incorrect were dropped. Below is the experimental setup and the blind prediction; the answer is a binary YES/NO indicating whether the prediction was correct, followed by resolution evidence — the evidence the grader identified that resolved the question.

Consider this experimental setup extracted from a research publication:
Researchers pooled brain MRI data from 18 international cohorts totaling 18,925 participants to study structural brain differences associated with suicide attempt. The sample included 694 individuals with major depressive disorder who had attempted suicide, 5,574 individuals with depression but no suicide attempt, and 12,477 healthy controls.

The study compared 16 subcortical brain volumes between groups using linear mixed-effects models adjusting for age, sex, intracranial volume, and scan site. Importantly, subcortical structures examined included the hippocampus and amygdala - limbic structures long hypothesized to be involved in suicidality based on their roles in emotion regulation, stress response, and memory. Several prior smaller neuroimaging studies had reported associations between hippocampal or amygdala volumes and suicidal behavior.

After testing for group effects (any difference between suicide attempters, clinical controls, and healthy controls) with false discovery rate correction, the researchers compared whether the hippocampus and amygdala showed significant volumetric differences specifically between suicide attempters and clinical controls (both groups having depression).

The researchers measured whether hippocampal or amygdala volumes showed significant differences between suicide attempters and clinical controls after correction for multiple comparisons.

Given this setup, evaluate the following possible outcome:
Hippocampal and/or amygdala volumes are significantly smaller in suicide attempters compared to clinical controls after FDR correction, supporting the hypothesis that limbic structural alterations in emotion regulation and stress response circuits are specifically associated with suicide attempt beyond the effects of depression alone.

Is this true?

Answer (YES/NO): NO